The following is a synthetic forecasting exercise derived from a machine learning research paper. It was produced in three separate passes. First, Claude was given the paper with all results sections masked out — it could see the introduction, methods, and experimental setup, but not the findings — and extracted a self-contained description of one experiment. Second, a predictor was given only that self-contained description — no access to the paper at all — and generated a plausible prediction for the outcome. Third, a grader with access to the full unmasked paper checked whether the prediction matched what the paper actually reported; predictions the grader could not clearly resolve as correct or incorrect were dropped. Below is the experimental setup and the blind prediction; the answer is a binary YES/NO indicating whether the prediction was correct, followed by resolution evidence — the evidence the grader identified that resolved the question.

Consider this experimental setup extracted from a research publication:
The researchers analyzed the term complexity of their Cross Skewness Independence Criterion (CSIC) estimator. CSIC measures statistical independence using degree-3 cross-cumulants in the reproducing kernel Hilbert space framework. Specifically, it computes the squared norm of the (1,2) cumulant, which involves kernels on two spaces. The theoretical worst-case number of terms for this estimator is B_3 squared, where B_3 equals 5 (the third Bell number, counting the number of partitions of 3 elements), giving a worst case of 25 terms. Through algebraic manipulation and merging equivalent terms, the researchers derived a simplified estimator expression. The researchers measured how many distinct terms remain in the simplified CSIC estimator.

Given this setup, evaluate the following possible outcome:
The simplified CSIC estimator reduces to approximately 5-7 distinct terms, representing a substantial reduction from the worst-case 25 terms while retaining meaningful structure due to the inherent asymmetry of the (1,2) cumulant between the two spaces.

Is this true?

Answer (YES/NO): NO